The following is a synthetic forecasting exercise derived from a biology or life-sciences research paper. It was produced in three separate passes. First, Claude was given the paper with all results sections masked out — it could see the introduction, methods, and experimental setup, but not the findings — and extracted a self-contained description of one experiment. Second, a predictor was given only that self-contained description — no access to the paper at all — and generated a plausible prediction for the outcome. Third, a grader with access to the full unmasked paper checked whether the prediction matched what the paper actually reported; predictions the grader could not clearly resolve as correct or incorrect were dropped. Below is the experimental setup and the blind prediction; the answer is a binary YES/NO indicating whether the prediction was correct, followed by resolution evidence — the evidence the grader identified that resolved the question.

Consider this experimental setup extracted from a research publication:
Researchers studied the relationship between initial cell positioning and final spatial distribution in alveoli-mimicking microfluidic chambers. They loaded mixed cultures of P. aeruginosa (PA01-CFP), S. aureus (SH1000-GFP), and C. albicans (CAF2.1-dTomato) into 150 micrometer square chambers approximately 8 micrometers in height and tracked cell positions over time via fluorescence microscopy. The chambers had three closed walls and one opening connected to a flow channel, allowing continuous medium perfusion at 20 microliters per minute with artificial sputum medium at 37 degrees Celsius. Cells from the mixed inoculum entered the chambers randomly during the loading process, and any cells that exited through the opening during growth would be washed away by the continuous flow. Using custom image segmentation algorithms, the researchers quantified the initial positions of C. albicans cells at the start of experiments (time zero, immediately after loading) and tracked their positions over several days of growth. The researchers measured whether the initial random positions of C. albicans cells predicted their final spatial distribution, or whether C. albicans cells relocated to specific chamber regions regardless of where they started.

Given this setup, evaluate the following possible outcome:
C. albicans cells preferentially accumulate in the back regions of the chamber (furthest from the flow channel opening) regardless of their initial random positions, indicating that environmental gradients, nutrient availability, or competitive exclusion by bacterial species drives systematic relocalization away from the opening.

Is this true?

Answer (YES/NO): NO